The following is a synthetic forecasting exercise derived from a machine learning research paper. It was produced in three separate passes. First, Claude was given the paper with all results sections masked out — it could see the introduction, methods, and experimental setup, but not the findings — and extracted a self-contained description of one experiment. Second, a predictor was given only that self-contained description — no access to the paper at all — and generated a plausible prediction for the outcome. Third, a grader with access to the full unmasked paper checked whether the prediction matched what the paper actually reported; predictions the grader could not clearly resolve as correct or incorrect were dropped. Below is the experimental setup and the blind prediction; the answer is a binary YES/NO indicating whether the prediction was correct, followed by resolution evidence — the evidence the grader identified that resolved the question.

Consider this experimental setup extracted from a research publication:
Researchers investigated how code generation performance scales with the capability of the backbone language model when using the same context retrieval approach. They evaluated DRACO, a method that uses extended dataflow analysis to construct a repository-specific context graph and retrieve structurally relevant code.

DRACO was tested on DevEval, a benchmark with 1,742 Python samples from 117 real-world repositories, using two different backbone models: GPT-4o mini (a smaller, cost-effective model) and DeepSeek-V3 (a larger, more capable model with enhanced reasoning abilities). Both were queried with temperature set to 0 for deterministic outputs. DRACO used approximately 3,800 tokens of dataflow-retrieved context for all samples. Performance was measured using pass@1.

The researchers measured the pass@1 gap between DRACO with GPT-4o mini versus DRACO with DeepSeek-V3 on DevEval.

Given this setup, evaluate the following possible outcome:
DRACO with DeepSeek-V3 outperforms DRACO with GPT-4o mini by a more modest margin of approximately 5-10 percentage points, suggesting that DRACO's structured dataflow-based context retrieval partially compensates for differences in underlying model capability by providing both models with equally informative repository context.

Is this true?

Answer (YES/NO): YES